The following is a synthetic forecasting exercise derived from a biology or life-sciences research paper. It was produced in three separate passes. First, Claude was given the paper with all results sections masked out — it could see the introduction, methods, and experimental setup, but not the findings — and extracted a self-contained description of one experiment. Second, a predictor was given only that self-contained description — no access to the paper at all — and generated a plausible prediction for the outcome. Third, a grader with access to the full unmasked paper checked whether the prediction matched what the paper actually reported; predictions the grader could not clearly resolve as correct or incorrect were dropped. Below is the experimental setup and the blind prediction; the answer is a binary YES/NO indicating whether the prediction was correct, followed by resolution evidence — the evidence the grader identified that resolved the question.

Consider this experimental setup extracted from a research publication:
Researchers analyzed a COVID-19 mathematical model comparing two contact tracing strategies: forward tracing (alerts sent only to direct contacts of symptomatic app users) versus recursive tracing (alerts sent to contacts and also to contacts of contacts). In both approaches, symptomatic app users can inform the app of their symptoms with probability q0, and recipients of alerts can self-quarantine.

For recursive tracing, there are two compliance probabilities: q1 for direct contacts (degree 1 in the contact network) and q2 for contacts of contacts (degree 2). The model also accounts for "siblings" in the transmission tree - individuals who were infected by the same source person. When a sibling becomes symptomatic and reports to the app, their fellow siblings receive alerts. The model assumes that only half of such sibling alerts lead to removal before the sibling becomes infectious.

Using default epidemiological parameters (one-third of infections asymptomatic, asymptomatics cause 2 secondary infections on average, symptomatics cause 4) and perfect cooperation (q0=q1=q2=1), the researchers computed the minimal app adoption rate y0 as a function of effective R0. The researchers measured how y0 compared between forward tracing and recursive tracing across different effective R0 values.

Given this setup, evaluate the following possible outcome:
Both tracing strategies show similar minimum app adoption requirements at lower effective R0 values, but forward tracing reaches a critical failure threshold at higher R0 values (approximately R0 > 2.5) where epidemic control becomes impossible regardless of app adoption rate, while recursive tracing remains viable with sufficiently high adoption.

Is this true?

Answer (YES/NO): NO